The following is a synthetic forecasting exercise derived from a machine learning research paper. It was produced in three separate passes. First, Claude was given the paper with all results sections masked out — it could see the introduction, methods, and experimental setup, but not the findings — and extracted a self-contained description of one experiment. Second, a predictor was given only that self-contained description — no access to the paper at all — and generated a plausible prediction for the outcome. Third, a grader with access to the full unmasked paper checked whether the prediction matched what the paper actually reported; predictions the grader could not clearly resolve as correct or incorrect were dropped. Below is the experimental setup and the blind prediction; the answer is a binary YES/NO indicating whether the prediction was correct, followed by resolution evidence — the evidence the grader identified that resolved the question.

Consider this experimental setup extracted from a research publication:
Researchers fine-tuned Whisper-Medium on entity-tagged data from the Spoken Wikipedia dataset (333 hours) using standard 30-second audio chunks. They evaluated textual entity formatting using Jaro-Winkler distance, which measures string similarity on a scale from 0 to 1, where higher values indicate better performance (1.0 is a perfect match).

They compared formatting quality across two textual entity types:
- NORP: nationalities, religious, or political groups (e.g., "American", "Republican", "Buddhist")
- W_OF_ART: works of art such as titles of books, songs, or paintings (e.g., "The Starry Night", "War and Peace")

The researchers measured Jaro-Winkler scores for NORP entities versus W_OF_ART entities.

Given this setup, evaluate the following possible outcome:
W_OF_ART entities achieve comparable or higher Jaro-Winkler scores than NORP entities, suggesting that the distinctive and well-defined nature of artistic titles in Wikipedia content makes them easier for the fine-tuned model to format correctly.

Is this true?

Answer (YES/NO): NO